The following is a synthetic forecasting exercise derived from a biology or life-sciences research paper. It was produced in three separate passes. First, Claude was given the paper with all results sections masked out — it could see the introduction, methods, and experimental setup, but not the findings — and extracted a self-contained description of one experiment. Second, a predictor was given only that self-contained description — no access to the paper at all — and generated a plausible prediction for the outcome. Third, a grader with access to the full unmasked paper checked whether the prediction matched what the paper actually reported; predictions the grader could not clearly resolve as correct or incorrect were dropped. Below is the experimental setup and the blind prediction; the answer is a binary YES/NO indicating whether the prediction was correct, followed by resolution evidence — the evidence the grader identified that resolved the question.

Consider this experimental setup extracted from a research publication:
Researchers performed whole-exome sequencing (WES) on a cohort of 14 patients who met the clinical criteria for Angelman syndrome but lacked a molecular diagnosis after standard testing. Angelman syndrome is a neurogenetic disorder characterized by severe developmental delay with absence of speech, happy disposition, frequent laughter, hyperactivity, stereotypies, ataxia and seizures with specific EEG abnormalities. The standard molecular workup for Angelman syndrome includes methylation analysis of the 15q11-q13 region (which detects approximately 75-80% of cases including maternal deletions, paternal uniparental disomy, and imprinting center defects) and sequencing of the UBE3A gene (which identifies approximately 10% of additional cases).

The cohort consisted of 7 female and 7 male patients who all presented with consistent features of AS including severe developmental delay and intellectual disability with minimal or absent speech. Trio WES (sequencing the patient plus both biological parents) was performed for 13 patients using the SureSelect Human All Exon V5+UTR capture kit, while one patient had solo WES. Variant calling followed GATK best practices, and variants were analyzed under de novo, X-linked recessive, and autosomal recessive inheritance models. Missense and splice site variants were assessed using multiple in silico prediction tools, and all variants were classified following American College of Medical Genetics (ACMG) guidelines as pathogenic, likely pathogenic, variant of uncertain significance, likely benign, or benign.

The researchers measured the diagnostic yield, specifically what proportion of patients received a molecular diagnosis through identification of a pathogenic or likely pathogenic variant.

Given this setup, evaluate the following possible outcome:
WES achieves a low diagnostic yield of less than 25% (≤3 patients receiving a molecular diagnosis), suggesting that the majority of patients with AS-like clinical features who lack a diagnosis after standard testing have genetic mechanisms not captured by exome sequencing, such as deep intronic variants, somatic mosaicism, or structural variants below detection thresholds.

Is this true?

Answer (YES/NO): NO